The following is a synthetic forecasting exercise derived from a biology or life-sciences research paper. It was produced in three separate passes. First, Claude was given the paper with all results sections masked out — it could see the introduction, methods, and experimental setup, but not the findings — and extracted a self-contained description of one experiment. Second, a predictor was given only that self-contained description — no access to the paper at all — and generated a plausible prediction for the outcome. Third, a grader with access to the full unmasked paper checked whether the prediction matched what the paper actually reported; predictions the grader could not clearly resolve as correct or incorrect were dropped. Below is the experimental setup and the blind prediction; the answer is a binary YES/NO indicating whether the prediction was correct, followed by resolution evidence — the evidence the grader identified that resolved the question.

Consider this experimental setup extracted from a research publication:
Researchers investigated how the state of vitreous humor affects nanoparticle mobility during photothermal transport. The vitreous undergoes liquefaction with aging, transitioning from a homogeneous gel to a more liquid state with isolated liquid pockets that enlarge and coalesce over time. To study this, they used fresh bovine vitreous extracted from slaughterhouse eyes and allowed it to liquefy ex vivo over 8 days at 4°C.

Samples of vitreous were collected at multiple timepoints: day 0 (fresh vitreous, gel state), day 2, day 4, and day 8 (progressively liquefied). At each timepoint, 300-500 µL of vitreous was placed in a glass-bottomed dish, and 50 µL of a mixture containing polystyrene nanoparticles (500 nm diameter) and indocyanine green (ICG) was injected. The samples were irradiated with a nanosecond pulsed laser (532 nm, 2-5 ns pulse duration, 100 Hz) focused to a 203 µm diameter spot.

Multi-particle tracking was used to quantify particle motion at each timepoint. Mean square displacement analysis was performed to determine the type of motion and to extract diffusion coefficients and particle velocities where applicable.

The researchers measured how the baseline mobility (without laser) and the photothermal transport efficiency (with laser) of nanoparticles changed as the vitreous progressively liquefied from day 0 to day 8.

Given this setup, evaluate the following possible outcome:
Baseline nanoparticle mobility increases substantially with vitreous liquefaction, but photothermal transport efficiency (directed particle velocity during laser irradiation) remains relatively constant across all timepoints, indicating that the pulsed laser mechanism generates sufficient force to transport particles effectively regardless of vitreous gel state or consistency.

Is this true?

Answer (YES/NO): NO